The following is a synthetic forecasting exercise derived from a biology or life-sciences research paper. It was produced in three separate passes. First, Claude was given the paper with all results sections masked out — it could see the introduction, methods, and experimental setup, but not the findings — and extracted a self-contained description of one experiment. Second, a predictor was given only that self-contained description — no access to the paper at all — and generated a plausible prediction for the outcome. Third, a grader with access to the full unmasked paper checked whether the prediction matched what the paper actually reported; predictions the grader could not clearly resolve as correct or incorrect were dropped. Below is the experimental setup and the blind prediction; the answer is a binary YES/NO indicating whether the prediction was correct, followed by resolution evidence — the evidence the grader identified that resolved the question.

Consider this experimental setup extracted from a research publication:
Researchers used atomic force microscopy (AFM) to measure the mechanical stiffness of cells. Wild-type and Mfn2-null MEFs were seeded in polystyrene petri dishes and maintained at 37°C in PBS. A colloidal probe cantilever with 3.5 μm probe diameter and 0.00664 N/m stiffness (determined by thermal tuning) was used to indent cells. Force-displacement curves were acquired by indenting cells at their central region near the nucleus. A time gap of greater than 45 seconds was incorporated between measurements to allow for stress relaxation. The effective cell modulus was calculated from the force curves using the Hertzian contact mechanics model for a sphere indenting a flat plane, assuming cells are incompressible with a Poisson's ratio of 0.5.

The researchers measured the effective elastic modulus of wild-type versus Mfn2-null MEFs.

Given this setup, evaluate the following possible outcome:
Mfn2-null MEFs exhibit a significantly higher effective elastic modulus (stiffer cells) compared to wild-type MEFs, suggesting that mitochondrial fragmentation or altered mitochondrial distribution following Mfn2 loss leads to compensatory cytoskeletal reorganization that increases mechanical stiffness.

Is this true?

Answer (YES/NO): NO